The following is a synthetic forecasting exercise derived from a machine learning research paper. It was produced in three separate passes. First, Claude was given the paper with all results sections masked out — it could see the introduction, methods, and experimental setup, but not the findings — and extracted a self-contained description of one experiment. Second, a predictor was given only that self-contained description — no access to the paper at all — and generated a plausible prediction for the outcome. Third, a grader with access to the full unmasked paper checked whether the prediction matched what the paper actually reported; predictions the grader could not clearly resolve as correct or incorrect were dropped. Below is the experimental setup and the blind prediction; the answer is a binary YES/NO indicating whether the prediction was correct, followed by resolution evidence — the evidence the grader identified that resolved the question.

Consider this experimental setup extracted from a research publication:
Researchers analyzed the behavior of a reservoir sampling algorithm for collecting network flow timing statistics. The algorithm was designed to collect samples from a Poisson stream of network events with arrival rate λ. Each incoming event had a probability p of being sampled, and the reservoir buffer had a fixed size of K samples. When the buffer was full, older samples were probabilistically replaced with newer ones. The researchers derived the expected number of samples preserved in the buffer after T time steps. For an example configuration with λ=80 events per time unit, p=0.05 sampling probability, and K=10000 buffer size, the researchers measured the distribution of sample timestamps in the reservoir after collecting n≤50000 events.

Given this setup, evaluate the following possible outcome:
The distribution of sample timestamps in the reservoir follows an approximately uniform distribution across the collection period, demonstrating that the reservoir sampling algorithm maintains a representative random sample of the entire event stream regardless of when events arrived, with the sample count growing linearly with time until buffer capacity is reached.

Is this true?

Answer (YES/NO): NO